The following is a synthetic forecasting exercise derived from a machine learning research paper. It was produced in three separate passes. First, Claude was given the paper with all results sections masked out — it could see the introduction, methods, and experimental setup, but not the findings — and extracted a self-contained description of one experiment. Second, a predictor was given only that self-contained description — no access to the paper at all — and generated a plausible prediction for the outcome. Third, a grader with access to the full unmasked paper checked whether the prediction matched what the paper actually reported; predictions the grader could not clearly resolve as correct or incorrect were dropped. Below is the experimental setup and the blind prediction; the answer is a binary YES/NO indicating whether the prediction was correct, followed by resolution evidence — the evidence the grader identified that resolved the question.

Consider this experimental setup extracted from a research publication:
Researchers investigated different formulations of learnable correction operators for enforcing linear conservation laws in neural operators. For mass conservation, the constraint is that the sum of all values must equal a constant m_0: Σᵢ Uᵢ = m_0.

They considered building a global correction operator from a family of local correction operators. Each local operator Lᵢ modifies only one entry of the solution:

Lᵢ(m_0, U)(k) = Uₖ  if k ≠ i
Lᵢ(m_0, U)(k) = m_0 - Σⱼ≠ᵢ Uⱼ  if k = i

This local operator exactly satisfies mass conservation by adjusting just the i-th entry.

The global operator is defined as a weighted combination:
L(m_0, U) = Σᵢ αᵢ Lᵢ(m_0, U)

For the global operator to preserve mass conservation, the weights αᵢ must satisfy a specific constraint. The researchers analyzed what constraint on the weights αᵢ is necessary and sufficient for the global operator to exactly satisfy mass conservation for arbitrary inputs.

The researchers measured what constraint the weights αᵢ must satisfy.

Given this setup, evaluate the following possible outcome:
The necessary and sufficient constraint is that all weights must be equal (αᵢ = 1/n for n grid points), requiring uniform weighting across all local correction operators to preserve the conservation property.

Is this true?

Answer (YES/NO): NO